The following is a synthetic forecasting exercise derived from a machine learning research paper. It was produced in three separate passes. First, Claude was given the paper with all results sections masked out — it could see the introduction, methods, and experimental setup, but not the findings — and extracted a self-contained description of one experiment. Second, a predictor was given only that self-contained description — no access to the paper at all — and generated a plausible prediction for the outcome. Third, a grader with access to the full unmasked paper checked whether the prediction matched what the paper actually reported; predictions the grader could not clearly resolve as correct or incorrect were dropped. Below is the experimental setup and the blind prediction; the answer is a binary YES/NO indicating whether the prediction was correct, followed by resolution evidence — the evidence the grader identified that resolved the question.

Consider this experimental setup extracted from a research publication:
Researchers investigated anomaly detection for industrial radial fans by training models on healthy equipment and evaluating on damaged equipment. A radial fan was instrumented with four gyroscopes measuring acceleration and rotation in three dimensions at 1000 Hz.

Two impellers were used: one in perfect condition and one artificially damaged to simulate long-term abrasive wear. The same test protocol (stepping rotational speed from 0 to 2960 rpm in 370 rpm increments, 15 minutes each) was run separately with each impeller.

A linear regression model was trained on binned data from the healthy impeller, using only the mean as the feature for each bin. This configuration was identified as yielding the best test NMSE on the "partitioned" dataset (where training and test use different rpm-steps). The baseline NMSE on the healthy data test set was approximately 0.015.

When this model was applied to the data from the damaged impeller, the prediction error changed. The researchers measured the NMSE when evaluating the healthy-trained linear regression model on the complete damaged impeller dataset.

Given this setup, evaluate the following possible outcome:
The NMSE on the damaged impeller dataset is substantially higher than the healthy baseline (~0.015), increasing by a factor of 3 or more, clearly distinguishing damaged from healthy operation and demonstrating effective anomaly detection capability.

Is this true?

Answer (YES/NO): YES